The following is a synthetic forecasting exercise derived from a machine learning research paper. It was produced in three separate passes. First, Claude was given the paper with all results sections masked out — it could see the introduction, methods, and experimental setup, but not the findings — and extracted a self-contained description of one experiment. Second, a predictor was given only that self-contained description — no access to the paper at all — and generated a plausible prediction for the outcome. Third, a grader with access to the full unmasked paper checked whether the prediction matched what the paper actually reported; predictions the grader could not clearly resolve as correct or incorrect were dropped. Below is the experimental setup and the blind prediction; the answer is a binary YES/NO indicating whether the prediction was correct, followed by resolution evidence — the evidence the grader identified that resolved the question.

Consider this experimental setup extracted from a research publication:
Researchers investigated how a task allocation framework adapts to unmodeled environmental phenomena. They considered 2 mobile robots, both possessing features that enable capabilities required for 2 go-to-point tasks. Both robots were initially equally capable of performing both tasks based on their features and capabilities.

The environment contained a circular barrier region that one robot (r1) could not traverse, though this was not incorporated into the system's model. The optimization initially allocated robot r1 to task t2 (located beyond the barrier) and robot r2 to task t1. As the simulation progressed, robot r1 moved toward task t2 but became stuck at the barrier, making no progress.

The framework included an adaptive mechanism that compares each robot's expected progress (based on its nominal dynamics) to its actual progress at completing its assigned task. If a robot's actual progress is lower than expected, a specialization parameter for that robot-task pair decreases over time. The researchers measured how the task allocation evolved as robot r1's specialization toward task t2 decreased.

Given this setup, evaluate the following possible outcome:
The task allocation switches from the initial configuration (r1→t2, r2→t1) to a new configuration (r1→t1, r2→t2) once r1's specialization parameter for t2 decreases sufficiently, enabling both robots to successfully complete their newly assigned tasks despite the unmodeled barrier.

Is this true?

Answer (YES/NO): YES